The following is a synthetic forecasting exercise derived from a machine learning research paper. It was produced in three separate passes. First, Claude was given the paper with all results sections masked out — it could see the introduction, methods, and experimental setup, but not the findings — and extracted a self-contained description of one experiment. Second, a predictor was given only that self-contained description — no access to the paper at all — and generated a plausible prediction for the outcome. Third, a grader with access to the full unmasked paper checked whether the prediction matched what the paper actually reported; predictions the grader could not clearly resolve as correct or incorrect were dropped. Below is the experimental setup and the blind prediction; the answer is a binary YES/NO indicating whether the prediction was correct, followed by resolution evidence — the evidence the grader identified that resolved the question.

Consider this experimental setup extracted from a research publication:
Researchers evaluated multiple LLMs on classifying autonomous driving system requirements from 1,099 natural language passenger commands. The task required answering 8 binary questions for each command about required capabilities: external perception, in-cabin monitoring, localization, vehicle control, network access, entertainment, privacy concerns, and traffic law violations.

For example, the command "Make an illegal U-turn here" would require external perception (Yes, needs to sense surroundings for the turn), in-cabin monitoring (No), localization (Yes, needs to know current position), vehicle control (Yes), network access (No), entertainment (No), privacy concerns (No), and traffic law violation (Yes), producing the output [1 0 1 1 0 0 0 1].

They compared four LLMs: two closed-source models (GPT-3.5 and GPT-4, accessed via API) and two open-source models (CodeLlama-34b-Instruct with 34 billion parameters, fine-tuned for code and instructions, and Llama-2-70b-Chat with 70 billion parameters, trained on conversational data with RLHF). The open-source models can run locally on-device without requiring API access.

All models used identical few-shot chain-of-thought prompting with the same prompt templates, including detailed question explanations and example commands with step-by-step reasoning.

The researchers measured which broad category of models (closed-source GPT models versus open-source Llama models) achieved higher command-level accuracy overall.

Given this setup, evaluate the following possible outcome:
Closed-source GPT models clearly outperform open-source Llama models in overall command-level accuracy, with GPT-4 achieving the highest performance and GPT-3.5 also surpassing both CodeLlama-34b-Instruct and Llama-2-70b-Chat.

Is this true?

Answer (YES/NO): YES